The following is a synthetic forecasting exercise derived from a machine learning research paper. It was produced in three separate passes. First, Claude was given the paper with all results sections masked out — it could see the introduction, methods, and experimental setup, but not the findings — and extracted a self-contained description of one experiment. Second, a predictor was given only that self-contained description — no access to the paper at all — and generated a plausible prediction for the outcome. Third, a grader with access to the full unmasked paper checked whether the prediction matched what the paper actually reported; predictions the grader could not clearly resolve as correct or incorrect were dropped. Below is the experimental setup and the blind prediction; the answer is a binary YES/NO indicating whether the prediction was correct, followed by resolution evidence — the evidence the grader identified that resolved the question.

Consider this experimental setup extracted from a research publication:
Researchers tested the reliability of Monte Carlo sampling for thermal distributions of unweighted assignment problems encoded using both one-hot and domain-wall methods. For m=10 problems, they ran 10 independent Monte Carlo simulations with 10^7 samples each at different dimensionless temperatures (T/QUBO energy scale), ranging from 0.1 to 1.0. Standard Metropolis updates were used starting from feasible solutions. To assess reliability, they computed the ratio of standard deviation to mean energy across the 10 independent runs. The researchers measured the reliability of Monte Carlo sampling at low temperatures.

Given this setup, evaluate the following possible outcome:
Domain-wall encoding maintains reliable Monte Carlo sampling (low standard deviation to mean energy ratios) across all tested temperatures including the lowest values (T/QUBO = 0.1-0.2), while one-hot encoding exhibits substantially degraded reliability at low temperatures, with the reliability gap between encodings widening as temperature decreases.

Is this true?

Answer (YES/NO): NO